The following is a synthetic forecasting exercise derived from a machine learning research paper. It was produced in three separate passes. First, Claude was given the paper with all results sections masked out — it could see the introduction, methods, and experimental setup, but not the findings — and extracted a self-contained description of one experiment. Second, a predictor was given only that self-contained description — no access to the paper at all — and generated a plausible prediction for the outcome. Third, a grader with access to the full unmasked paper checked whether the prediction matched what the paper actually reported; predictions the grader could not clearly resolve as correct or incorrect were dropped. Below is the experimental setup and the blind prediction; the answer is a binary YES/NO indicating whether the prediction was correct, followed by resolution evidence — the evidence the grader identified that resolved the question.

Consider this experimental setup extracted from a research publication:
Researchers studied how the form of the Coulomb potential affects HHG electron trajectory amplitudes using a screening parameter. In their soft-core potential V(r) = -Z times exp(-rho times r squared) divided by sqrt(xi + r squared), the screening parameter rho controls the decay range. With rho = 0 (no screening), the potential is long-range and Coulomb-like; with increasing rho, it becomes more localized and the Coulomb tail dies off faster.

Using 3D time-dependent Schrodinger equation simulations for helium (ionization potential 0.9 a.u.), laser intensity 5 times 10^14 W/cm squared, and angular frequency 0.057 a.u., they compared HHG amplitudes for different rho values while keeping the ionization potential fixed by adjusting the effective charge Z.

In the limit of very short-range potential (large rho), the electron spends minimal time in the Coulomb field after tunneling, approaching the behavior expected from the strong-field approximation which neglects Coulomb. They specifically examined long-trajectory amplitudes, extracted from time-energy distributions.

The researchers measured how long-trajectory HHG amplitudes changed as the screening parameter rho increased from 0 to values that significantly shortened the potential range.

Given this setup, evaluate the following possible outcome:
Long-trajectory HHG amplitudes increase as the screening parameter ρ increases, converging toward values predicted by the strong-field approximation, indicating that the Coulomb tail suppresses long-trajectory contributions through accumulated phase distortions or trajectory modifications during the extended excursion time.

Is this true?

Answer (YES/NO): NO